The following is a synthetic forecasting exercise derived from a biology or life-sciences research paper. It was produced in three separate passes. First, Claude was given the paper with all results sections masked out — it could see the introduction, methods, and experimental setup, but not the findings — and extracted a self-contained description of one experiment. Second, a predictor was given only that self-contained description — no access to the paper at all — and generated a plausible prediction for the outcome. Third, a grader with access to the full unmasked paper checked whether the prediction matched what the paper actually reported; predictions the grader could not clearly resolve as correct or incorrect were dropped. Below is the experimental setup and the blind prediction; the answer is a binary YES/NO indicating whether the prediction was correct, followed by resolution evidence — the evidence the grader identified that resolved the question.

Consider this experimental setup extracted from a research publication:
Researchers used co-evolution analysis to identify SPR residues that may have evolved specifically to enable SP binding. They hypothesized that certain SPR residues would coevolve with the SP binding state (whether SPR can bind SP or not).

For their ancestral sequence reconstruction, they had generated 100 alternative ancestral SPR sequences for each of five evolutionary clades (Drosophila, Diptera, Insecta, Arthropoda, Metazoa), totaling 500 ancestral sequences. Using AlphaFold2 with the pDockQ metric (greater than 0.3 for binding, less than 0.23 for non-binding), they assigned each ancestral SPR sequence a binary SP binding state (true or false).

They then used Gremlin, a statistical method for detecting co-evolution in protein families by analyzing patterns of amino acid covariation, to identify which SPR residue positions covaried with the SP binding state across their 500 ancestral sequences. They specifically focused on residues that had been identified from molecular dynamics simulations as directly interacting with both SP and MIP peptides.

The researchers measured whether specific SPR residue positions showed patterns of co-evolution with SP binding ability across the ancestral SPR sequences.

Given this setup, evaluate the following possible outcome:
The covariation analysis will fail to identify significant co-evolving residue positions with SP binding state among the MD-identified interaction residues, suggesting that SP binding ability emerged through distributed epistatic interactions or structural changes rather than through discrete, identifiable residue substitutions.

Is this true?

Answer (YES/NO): NO